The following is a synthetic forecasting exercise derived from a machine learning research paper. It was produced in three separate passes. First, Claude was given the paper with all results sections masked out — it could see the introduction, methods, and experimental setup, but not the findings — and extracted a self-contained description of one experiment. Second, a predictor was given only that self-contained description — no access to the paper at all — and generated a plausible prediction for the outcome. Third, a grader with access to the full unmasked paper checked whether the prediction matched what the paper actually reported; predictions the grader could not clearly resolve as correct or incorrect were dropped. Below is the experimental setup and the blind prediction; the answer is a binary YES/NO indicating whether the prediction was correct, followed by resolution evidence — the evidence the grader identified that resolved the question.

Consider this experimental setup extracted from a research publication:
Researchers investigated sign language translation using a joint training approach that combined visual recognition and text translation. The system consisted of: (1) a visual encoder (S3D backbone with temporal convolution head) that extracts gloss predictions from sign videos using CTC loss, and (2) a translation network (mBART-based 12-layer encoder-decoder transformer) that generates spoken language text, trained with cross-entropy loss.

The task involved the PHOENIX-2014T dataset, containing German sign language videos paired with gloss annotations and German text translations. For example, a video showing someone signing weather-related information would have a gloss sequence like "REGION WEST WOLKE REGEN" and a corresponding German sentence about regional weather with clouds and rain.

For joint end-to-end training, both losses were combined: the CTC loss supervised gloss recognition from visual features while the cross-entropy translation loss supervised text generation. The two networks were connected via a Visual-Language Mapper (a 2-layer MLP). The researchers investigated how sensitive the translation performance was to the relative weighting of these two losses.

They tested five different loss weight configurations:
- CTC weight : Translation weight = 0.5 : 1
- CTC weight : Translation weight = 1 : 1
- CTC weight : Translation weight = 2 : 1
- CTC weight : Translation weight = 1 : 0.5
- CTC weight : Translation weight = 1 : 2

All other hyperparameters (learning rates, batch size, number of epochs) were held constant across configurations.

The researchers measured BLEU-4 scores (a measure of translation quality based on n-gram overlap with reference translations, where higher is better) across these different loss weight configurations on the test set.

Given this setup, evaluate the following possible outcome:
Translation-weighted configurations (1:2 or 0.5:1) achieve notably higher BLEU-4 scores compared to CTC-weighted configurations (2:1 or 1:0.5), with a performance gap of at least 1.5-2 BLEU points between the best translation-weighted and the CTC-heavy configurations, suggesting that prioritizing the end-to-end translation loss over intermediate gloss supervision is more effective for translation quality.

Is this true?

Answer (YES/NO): NO